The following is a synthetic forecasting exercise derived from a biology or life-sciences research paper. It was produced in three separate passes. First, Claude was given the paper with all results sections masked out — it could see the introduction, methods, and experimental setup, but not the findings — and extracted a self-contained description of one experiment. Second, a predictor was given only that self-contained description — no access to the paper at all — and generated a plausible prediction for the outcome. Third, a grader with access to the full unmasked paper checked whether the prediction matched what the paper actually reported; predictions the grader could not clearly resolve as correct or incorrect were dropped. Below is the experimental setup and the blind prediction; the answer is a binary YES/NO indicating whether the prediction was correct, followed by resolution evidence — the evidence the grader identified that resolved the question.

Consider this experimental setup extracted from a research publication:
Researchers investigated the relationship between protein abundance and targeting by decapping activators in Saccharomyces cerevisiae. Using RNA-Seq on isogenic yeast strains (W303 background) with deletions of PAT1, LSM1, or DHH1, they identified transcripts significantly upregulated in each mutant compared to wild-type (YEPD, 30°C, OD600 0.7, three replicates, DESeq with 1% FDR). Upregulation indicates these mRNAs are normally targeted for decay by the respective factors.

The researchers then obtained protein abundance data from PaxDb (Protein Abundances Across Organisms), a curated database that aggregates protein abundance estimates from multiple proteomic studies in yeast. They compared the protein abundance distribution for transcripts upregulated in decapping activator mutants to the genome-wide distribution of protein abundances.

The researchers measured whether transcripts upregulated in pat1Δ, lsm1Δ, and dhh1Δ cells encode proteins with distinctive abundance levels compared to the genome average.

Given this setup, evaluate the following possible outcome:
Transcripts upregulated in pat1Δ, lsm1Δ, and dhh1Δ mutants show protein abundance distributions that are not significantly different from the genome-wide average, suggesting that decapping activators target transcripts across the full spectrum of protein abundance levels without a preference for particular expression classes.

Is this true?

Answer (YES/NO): NO